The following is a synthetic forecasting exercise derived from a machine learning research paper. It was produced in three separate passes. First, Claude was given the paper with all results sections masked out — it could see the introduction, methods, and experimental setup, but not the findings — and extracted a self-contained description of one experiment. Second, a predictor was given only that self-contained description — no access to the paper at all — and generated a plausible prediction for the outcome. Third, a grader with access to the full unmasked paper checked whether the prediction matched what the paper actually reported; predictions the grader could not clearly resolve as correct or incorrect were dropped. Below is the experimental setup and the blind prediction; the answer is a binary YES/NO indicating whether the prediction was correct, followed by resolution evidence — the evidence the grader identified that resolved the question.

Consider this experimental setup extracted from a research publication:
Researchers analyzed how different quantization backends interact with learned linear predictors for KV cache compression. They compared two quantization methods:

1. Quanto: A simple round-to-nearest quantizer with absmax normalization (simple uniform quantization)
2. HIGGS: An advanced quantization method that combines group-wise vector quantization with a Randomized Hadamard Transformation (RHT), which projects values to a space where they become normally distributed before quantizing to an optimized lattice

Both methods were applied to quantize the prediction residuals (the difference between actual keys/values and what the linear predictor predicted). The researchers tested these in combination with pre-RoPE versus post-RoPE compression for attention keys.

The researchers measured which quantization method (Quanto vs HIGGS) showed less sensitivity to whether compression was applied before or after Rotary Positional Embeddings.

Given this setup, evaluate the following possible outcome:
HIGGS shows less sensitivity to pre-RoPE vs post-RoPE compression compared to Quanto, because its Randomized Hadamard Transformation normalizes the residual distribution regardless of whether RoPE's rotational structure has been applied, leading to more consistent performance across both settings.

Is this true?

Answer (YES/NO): YES